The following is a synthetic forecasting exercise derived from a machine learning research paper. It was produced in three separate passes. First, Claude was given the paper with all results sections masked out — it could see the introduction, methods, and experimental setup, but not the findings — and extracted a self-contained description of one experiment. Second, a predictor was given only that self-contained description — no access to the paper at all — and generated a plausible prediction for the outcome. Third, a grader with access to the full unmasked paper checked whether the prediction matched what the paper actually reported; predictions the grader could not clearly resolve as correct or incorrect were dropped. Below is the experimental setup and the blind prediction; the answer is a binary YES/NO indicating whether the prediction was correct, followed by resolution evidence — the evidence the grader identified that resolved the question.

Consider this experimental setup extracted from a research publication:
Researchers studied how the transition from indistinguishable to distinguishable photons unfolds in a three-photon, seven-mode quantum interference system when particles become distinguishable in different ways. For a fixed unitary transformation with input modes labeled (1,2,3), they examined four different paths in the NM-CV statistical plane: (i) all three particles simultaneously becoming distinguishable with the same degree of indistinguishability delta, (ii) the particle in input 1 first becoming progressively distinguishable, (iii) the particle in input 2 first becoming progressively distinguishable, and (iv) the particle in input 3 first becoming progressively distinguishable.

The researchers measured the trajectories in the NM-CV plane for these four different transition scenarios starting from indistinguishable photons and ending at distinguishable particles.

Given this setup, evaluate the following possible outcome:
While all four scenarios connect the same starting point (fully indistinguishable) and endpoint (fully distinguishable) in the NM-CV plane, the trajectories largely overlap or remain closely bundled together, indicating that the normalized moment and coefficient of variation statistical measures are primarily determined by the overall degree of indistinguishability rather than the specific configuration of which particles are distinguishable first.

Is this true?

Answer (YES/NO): NO